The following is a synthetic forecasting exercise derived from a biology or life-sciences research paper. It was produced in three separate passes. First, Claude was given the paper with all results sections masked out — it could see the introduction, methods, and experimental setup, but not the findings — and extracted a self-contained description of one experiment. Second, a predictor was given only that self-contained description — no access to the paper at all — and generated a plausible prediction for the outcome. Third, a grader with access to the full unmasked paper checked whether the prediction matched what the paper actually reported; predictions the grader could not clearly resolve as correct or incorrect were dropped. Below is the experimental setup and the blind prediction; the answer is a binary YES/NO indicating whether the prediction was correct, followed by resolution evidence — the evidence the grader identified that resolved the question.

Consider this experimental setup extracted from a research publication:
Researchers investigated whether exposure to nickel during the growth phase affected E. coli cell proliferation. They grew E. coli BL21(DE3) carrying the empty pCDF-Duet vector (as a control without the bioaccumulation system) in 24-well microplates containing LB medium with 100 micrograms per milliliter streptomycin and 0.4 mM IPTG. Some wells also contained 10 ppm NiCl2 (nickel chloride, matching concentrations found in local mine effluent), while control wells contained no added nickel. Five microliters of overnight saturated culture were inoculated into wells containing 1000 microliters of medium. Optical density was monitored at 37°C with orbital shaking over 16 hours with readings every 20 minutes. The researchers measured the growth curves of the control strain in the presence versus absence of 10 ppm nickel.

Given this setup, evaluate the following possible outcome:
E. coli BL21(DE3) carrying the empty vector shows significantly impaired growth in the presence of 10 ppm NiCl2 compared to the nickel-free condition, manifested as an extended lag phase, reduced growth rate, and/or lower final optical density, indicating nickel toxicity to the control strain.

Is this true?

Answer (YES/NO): NO